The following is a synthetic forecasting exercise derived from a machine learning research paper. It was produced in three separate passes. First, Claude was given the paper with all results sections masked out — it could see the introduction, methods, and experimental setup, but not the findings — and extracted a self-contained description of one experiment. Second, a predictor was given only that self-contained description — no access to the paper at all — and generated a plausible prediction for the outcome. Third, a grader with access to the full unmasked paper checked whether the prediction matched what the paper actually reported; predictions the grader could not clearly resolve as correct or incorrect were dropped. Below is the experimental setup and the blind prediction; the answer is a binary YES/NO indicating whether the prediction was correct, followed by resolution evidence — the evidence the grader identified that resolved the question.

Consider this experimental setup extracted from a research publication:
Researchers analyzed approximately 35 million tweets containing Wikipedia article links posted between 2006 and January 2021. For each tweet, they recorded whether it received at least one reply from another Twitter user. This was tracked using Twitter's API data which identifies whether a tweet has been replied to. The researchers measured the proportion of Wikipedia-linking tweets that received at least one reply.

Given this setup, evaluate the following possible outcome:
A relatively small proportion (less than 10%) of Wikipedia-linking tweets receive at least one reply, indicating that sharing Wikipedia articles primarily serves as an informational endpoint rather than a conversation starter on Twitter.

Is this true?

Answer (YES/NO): NO